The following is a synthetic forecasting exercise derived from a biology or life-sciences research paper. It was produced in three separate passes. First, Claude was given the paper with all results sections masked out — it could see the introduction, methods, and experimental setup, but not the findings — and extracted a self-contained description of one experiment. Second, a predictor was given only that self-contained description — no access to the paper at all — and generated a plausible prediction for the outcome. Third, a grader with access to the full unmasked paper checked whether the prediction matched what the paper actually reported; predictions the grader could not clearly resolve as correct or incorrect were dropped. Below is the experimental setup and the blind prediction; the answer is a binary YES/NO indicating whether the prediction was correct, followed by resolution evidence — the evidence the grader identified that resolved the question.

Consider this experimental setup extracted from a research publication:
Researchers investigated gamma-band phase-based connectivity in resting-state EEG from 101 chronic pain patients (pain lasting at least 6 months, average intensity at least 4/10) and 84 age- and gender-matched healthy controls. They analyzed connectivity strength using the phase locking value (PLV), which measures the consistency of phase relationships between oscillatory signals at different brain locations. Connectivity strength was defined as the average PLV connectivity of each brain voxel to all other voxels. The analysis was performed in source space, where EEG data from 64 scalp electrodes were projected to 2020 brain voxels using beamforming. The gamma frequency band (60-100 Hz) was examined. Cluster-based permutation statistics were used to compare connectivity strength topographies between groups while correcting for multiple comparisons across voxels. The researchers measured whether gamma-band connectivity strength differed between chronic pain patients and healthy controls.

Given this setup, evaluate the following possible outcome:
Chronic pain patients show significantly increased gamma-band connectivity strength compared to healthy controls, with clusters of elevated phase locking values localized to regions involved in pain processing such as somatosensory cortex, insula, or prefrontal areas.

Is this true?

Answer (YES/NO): YES